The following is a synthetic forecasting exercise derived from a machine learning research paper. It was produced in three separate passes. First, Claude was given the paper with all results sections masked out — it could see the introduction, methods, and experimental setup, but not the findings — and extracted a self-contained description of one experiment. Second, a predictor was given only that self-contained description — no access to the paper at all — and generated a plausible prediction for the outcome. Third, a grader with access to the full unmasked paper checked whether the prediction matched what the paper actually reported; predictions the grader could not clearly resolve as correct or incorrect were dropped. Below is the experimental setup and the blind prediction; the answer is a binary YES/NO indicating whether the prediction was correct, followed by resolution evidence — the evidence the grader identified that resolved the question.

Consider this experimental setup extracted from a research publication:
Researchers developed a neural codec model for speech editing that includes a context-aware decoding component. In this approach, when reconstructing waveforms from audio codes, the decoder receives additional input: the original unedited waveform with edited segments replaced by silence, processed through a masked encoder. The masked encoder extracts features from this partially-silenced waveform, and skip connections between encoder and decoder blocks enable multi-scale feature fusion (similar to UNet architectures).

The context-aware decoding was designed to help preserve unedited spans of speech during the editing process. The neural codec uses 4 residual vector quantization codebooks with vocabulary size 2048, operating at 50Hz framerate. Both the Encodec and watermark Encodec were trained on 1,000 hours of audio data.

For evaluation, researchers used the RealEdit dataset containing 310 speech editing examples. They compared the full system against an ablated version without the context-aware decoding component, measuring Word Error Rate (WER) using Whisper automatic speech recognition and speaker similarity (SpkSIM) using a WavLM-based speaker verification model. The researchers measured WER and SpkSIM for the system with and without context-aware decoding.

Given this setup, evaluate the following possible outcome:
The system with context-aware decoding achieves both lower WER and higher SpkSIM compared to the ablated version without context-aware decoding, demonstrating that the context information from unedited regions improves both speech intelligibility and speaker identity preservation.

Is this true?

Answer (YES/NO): YES